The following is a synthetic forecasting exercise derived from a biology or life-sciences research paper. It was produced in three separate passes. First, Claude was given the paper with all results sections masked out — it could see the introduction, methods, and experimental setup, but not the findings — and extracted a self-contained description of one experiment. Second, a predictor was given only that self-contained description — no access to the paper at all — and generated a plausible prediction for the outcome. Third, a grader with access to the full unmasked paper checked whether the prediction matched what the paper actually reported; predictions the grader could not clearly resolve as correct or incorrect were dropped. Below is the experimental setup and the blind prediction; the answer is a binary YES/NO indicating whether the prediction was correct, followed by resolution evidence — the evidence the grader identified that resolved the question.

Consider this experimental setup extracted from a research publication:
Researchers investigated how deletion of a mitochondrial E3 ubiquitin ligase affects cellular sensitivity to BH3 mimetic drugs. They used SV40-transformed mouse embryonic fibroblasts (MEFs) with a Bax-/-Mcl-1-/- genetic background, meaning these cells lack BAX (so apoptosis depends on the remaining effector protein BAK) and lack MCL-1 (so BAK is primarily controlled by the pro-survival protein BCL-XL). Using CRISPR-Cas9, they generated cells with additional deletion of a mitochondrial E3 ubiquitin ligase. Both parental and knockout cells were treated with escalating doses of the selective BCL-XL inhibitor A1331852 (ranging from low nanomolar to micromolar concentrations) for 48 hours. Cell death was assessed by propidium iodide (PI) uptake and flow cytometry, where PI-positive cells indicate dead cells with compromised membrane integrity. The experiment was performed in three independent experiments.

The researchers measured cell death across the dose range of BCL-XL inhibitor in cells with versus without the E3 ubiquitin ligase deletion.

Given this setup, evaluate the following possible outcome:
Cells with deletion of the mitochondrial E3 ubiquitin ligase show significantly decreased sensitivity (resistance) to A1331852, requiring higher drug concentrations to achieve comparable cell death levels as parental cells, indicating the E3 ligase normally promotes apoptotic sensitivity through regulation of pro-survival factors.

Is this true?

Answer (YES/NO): YES